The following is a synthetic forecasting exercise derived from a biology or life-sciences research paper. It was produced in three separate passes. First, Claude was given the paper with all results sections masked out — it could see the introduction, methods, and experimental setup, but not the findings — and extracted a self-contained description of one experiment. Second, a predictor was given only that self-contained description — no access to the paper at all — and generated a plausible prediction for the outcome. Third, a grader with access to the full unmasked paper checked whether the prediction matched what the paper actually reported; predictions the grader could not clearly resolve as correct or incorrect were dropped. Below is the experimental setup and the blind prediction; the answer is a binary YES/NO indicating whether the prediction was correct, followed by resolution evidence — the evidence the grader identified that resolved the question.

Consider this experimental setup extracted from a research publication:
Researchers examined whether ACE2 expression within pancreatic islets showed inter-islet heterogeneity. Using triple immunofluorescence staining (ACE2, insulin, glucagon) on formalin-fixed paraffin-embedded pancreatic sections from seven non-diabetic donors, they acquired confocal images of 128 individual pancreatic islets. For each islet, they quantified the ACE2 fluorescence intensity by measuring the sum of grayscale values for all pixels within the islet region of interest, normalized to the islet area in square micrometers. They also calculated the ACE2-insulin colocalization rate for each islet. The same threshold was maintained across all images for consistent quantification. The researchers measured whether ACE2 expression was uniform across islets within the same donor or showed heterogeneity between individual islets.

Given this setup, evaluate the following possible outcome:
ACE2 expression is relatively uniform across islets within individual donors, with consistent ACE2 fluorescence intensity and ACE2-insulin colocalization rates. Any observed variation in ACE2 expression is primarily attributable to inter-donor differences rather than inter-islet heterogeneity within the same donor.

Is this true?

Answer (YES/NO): NO